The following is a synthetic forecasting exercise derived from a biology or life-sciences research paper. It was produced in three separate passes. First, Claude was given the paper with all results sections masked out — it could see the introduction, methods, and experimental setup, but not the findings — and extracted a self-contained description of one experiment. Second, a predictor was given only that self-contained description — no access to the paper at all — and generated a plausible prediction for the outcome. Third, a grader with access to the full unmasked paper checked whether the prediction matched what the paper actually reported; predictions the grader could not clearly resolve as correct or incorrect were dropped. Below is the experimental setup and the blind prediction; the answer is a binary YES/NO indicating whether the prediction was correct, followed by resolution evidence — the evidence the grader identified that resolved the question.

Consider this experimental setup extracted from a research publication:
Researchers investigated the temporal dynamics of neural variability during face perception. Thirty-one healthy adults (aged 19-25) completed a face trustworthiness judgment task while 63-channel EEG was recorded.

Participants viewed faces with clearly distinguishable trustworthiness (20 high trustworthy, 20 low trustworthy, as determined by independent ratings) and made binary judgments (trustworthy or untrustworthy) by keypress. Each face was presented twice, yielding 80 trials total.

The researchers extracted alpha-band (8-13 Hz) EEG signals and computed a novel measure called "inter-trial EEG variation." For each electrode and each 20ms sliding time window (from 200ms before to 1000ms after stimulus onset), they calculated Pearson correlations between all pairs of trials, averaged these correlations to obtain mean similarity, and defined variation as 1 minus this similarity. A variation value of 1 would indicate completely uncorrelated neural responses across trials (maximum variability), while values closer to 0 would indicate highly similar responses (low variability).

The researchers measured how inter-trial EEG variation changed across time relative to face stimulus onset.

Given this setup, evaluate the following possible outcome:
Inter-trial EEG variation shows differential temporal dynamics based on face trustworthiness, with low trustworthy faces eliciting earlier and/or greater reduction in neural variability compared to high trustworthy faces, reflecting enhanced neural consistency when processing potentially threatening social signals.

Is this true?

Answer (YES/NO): NO